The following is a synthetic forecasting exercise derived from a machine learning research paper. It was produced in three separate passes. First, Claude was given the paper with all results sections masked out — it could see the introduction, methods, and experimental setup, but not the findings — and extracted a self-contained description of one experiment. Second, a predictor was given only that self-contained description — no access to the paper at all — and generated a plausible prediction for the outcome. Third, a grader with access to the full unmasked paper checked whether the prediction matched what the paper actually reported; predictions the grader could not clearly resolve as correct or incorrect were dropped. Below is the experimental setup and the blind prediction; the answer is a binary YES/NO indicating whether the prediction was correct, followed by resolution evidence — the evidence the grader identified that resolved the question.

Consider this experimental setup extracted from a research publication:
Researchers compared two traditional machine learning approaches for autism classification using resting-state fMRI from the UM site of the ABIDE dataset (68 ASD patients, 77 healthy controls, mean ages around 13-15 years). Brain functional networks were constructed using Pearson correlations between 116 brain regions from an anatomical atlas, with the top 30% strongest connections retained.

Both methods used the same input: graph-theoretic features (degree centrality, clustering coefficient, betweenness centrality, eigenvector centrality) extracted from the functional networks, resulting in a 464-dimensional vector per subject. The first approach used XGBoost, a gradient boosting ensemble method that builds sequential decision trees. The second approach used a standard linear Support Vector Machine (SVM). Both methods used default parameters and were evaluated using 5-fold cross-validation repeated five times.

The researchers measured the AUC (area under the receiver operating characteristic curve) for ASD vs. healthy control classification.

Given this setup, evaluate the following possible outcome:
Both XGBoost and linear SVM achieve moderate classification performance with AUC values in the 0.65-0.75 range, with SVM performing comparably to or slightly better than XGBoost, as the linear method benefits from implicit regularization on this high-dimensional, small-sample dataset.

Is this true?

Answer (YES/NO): NO